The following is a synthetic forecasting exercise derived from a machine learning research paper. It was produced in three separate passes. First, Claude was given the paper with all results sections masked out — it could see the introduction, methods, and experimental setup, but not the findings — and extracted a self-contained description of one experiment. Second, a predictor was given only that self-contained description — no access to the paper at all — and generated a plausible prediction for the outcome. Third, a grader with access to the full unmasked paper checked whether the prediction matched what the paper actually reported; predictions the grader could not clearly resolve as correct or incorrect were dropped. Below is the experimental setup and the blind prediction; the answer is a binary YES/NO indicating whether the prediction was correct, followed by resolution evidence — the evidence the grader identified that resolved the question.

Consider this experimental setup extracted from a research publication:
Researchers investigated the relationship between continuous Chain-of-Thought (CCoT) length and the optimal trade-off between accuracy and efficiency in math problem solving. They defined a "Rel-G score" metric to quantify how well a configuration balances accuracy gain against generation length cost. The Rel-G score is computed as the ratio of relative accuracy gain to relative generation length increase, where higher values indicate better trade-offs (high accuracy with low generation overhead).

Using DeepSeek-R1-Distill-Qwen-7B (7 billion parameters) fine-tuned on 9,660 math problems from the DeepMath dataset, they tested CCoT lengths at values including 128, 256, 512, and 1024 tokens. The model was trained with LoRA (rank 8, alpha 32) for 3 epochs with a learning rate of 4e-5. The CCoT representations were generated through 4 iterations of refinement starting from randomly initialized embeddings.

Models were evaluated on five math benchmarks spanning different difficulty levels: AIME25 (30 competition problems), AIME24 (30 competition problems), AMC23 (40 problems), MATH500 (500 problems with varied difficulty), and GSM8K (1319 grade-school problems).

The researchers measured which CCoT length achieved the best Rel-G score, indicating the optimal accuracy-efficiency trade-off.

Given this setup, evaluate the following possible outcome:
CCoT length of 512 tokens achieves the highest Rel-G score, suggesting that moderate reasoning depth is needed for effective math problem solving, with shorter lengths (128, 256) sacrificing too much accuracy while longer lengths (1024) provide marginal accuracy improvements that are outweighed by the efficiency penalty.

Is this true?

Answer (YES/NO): YES